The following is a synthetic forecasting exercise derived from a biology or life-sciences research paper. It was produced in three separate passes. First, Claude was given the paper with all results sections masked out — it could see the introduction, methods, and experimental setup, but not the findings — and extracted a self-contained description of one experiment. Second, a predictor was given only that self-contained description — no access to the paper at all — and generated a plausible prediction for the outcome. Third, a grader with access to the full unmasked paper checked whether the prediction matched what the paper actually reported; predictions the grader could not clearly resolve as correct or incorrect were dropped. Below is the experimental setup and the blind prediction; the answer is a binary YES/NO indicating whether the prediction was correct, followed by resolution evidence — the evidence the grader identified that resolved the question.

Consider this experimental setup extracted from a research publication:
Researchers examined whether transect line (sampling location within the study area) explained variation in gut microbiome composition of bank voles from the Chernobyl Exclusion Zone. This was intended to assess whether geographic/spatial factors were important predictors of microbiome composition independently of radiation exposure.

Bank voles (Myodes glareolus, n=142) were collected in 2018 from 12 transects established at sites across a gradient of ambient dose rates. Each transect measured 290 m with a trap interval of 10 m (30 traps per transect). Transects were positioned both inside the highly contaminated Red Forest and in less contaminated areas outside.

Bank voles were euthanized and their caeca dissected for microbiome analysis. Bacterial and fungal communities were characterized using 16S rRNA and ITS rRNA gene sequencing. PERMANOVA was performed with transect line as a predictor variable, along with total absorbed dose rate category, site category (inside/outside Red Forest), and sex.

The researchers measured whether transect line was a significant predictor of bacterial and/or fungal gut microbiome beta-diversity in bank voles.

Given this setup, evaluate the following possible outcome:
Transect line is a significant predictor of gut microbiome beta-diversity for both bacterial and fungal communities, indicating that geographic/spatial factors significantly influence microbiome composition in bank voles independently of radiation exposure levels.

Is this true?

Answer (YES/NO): YES